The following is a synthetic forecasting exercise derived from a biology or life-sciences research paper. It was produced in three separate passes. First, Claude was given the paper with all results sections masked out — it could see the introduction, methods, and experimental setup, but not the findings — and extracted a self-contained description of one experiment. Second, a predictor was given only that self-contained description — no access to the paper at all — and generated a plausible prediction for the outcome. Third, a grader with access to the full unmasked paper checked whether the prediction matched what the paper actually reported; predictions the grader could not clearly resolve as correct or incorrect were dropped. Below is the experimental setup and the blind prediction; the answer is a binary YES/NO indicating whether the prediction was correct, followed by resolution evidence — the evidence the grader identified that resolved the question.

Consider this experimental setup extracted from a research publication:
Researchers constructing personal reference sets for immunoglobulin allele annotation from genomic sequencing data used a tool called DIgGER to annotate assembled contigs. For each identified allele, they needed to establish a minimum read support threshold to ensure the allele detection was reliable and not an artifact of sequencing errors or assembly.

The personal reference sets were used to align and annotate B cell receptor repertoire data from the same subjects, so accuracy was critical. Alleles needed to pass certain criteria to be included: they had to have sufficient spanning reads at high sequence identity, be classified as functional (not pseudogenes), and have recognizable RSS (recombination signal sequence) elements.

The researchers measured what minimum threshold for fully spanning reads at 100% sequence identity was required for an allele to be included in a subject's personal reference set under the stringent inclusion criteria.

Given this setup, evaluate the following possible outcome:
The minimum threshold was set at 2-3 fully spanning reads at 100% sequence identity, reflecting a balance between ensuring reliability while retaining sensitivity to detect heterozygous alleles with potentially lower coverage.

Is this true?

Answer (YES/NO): NO